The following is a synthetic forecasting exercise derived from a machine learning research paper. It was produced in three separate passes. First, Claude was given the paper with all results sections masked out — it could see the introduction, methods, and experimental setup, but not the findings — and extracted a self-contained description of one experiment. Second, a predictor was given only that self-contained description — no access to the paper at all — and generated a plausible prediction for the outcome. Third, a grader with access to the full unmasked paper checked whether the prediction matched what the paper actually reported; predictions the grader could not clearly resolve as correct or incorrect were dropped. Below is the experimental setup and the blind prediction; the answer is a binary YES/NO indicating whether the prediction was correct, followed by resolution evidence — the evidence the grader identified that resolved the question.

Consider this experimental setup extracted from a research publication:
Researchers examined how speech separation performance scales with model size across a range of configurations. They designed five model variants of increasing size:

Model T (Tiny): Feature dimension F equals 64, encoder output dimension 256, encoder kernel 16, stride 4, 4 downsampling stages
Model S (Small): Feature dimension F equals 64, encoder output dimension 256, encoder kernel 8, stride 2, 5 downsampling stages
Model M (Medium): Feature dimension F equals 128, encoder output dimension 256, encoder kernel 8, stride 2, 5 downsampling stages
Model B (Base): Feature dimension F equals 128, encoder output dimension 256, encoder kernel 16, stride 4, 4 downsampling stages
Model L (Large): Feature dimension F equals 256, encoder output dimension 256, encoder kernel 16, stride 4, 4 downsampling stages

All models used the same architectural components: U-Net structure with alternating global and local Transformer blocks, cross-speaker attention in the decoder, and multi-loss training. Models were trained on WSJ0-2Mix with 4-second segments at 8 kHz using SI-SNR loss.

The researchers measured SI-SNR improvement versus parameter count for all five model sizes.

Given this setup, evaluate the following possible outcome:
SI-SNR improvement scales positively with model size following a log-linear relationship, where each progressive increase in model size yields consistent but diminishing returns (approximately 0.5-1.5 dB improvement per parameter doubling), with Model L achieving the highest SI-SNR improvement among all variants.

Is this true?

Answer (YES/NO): YES